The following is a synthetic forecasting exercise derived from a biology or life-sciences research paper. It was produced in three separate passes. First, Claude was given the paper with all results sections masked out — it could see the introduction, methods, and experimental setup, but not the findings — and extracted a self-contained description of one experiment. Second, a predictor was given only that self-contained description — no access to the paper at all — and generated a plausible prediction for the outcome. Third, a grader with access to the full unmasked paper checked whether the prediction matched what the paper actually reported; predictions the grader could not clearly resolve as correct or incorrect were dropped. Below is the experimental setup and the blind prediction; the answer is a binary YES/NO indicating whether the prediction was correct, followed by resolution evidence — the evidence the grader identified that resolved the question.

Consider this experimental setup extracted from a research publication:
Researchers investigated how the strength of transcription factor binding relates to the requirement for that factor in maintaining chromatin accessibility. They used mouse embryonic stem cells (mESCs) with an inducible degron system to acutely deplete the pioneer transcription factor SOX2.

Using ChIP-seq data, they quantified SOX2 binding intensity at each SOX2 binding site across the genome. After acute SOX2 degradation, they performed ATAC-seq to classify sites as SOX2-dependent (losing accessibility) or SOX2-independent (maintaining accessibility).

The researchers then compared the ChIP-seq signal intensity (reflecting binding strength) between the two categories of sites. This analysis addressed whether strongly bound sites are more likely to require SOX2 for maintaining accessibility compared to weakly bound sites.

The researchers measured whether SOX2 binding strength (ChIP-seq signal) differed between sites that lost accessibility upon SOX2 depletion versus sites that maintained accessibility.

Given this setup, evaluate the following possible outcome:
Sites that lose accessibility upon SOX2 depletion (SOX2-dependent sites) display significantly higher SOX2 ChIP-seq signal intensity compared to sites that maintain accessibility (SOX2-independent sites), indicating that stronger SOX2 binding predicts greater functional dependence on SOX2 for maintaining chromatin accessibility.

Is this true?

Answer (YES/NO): YES